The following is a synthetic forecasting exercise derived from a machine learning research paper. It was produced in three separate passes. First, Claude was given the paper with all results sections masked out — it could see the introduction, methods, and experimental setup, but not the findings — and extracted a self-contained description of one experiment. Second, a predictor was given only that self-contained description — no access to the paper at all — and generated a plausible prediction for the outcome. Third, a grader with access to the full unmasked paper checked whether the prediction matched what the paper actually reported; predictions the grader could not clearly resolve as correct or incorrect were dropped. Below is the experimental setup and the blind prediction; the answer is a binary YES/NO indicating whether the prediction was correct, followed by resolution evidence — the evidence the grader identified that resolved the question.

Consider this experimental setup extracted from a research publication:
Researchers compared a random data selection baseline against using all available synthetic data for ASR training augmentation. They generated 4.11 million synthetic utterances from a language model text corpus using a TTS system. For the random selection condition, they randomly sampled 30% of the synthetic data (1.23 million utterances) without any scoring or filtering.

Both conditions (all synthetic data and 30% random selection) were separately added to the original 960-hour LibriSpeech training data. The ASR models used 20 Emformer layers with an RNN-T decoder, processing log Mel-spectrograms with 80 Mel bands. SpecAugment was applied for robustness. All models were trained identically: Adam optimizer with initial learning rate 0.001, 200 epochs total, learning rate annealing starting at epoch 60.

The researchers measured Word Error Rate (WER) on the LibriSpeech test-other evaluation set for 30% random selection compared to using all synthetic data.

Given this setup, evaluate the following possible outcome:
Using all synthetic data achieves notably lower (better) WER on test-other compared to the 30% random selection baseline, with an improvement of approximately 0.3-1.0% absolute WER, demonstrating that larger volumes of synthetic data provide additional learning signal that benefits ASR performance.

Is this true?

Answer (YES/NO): YES